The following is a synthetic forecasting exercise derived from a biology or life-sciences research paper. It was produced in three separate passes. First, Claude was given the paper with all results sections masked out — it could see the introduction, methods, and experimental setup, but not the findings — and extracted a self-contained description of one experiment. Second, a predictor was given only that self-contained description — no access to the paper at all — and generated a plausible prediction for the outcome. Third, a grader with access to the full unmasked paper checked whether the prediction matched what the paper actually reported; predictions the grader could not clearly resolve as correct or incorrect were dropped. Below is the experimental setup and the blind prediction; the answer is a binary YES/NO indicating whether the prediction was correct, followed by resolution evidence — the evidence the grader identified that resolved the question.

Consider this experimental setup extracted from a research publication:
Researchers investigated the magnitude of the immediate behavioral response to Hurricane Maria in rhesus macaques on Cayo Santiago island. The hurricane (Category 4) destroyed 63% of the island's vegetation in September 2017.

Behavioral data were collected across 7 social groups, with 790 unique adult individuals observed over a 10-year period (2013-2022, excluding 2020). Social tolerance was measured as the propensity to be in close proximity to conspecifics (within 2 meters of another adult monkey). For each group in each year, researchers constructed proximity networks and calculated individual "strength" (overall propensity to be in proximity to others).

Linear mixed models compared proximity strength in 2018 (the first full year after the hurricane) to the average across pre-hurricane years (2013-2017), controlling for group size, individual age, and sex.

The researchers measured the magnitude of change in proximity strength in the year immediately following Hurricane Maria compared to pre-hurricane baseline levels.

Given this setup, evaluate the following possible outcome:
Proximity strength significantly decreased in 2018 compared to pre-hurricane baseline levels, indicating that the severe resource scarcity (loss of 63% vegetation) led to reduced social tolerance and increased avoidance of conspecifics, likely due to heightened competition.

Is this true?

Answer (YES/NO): NO